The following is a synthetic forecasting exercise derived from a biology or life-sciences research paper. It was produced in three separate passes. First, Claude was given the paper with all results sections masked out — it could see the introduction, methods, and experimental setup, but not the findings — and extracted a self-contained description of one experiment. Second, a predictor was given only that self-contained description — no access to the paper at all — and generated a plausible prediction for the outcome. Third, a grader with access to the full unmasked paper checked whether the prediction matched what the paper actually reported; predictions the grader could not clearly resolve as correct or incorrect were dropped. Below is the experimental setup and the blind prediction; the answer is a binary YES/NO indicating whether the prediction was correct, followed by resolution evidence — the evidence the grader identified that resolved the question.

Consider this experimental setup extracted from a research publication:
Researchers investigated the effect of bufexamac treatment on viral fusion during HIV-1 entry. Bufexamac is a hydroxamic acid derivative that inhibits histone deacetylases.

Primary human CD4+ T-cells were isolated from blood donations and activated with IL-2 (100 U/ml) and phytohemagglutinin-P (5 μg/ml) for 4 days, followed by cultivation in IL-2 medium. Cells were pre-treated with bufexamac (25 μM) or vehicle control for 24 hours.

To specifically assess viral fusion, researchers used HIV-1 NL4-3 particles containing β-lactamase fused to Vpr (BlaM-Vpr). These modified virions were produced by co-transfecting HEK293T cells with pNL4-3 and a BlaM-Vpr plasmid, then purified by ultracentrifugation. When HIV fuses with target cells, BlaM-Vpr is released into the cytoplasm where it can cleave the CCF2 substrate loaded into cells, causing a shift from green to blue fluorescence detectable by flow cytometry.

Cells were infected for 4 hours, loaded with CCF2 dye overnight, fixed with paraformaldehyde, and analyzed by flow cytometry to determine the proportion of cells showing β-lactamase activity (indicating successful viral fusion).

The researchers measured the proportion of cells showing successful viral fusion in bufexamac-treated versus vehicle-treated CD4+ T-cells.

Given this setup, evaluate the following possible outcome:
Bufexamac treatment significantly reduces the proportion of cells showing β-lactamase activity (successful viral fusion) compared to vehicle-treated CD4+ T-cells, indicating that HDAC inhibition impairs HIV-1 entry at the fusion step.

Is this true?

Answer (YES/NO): NO